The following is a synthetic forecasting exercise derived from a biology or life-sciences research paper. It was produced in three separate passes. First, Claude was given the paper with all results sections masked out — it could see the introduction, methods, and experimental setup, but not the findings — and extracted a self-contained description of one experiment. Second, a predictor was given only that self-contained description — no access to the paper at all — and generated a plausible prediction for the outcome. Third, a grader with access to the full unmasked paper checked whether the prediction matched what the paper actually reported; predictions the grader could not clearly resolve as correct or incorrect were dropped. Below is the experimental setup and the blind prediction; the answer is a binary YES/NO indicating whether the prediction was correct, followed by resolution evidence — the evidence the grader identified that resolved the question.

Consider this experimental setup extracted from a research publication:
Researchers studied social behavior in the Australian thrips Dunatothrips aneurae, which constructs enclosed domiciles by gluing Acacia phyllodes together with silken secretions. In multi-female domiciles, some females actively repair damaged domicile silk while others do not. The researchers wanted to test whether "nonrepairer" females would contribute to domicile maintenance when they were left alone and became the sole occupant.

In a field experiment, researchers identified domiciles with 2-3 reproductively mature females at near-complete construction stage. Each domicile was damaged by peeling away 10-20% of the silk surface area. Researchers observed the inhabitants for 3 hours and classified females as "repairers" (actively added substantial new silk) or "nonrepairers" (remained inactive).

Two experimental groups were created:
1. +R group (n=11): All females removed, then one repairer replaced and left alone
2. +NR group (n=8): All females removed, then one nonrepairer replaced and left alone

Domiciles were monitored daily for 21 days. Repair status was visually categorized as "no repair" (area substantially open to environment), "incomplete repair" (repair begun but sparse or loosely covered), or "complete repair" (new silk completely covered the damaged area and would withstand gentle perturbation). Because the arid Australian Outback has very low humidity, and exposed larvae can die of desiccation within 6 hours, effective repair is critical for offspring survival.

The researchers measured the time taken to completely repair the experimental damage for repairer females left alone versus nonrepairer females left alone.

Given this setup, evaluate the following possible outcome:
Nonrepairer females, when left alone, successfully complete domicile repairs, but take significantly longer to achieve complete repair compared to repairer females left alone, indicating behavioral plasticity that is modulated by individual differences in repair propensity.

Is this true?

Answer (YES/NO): YES